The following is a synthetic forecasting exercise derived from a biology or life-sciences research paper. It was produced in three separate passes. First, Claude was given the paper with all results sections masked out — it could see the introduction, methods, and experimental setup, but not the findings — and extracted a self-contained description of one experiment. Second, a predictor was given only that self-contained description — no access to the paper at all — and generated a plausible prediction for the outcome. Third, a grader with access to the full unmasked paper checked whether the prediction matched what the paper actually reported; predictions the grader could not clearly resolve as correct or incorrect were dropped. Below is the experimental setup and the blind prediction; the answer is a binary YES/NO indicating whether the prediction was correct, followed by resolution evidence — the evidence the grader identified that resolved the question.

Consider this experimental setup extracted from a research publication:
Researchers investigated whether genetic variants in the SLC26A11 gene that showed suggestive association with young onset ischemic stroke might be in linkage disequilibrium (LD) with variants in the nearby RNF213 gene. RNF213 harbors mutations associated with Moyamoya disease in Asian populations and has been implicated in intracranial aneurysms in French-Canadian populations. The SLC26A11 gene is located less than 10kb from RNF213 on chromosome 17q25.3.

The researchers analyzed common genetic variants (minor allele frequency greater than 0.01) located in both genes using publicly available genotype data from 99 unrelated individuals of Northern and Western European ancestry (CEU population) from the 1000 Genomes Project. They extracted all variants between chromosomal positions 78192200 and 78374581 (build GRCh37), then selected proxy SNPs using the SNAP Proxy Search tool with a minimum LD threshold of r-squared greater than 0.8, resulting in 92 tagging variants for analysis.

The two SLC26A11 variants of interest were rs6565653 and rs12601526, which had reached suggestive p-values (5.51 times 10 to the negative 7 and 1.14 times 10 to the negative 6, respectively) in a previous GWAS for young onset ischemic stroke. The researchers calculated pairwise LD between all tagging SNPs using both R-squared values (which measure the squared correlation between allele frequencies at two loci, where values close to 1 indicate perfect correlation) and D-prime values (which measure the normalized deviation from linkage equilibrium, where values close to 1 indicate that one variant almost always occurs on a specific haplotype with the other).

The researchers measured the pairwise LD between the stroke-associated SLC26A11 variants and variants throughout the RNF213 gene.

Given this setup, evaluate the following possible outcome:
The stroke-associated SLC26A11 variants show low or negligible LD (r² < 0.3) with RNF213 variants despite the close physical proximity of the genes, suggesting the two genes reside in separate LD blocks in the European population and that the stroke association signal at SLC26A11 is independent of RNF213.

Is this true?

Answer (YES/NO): NO